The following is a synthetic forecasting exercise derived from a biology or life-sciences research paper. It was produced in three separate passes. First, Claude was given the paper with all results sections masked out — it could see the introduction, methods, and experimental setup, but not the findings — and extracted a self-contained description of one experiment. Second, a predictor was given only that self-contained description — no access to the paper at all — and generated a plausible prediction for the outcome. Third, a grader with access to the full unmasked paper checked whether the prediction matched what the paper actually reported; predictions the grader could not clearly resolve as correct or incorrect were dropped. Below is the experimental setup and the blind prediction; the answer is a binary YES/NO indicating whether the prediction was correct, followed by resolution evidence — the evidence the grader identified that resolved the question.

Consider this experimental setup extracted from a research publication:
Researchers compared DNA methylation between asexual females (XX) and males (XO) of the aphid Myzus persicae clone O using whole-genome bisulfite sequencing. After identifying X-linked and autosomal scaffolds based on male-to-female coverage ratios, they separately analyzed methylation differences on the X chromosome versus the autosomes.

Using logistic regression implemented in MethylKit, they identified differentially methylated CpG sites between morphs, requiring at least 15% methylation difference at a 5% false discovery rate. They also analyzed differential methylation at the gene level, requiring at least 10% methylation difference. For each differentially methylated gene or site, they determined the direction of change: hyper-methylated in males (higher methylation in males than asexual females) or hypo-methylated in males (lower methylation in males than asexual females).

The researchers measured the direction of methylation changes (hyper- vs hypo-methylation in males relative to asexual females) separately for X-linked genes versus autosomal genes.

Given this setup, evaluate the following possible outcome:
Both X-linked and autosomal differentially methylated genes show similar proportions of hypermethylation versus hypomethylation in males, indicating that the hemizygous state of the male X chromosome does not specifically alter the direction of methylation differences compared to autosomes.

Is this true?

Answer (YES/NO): NO